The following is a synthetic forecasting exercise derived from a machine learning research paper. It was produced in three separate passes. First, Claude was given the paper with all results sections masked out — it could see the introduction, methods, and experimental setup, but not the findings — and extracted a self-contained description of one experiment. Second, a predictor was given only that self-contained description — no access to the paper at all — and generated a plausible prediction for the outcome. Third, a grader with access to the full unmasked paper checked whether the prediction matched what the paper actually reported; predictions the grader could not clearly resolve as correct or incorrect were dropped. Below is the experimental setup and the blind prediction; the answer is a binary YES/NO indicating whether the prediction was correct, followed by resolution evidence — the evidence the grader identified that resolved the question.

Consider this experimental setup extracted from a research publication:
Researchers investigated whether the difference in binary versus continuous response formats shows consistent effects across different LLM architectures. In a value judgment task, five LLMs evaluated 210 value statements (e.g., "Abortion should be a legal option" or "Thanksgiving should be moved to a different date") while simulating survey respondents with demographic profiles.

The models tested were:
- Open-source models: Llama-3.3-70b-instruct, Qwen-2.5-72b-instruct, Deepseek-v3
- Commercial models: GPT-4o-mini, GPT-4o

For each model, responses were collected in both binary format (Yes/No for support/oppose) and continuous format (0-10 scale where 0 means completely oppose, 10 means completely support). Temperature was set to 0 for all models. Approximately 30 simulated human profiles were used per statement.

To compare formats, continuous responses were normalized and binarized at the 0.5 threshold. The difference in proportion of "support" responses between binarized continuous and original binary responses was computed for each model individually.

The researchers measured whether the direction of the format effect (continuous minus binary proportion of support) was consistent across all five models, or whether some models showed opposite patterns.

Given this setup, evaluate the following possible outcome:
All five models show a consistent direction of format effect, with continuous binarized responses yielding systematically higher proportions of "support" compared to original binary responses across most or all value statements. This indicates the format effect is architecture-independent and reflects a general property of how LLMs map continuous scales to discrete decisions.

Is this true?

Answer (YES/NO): YES